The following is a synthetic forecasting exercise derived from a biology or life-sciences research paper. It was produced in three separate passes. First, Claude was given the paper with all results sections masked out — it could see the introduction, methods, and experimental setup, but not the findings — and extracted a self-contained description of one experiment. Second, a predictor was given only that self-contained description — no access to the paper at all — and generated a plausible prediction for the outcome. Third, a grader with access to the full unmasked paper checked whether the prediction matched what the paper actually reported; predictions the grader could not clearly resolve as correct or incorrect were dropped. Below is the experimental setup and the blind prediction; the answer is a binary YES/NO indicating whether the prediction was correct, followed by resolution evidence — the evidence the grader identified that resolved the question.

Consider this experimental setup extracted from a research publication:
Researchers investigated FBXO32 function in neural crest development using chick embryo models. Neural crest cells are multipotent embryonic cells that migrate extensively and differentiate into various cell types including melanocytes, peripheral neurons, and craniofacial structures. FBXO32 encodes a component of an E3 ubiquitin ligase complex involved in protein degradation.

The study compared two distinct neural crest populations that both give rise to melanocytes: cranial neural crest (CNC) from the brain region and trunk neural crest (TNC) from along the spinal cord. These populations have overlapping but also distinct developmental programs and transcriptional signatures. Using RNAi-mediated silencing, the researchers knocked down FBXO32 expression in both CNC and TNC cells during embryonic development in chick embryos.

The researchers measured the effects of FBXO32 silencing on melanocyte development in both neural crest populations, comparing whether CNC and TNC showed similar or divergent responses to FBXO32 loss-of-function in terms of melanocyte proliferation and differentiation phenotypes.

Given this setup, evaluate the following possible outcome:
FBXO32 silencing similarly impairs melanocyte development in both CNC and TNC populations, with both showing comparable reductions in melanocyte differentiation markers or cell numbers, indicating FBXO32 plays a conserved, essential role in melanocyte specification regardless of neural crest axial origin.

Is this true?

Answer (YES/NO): NO